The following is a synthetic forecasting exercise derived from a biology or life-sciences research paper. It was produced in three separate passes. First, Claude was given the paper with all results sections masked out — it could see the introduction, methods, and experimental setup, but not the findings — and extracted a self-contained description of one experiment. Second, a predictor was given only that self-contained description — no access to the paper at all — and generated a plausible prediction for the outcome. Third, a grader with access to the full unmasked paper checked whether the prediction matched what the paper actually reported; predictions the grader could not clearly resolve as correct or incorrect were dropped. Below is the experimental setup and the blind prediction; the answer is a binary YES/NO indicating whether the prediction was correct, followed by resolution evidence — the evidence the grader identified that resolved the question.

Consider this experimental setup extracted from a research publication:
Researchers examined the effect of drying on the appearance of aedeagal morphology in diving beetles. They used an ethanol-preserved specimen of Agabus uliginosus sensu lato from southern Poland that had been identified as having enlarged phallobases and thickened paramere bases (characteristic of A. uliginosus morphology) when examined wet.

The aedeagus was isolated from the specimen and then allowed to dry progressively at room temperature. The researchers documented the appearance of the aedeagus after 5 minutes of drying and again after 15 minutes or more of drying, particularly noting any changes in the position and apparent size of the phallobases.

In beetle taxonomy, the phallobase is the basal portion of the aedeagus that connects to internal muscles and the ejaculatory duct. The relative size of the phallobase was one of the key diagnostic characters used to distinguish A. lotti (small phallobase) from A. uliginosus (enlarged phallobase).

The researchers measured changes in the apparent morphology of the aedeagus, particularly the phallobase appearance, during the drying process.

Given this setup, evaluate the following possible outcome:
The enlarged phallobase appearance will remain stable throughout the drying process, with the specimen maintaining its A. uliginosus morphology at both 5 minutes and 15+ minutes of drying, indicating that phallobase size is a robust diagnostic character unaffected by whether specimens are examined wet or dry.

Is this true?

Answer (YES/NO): NO